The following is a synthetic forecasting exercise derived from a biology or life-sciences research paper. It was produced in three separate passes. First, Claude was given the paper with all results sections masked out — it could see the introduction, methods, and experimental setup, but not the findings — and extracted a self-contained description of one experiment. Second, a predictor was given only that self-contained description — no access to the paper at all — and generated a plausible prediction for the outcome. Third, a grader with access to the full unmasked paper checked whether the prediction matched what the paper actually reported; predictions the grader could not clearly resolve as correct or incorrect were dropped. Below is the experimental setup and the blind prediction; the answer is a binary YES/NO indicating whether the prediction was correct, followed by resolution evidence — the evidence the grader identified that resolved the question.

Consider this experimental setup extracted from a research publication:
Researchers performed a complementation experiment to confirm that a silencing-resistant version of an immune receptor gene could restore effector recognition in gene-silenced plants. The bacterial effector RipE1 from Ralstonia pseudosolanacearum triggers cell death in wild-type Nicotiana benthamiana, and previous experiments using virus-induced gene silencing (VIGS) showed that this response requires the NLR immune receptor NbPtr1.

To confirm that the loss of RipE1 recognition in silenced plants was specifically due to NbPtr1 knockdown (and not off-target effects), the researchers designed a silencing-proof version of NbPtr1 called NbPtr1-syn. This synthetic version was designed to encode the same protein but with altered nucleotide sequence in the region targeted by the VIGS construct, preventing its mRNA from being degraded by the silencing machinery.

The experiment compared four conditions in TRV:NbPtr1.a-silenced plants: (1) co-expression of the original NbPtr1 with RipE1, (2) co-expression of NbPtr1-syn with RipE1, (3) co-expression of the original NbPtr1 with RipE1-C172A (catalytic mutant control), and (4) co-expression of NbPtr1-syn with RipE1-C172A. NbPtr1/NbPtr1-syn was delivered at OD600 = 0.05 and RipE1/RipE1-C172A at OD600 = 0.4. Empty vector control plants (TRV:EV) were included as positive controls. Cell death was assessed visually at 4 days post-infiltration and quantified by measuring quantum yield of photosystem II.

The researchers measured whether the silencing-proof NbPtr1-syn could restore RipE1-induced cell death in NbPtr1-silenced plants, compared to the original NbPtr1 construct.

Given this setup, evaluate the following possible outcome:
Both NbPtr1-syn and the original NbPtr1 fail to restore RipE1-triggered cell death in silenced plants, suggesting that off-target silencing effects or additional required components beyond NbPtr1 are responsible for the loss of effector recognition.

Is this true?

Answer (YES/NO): NO